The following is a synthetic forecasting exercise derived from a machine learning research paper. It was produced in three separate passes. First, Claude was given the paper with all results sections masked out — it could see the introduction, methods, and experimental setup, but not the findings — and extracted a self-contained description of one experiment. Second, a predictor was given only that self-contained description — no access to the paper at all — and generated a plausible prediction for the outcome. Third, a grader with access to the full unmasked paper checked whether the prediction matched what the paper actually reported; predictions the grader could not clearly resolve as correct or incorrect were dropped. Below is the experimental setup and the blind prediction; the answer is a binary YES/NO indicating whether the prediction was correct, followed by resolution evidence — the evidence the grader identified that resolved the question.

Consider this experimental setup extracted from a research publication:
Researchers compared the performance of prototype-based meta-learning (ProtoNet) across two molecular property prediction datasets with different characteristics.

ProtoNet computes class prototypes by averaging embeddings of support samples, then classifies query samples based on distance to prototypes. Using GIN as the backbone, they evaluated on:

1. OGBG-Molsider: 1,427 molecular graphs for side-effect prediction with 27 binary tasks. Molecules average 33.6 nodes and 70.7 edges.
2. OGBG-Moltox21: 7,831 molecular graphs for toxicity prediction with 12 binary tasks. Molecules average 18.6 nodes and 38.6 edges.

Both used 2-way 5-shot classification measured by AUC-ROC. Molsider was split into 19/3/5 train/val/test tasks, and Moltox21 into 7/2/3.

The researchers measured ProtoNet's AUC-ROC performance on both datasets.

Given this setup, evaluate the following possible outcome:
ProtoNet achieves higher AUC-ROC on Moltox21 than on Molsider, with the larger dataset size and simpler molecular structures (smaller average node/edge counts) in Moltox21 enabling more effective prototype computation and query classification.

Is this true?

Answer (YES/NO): YES